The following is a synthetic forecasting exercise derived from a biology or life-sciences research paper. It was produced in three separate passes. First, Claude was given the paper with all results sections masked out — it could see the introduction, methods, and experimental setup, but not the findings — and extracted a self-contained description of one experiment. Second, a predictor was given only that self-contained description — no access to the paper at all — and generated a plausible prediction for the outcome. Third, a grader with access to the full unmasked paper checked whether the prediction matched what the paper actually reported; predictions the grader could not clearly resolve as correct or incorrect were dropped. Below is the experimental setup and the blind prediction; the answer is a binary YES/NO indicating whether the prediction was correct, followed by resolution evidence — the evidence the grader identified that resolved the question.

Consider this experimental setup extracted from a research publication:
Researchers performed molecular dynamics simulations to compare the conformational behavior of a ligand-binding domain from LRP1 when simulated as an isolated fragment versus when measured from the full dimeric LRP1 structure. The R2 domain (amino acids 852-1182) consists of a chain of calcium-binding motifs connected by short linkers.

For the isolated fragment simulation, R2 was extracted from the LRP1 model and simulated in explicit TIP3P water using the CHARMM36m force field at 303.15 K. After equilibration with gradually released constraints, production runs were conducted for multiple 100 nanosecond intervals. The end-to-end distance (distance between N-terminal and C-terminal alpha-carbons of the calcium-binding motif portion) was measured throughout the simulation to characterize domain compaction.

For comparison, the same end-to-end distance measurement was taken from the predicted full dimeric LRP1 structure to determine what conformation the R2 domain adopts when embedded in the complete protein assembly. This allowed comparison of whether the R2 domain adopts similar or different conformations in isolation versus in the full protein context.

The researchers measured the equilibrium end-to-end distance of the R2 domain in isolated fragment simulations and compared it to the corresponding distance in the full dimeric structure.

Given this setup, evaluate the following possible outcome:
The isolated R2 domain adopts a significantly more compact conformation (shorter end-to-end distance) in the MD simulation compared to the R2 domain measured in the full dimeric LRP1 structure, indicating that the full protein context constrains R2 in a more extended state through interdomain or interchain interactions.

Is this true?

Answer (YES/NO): NO